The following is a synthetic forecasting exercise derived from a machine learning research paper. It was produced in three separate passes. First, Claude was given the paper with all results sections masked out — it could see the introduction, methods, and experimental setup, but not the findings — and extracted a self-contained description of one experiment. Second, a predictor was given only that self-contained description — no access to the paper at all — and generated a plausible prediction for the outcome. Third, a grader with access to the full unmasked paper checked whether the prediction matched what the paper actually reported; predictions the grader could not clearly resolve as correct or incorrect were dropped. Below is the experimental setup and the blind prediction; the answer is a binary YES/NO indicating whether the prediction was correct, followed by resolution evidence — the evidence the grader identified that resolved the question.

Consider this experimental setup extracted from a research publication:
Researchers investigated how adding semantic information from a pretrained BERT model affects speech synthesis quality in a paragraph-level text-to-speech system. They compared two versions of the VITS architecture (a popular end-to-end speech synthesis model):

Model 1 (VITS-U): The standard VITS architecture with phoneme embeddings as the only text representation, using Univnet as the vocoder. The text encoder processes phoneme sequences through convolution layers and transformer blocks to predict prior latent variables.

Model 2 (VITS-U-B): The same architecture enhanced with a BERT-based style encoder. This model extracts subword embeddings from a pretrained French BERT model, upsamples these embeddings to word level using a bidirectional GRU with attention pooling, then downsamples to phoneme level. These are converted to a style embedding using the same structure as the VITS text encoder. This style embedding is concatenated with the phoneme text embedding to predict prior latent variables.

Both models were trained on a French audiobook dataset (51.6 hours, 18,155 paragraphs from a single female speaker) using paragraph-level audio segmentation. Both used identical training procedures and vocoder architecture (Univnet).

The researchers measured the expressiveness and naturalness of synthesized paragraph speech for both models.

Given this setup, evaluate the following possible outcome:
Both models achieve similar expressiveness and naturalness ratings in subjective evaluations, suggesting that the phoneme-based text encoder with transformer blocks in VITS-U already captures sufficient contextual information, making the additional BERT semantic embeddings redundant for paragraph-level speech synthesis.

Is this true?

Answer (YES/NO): NO